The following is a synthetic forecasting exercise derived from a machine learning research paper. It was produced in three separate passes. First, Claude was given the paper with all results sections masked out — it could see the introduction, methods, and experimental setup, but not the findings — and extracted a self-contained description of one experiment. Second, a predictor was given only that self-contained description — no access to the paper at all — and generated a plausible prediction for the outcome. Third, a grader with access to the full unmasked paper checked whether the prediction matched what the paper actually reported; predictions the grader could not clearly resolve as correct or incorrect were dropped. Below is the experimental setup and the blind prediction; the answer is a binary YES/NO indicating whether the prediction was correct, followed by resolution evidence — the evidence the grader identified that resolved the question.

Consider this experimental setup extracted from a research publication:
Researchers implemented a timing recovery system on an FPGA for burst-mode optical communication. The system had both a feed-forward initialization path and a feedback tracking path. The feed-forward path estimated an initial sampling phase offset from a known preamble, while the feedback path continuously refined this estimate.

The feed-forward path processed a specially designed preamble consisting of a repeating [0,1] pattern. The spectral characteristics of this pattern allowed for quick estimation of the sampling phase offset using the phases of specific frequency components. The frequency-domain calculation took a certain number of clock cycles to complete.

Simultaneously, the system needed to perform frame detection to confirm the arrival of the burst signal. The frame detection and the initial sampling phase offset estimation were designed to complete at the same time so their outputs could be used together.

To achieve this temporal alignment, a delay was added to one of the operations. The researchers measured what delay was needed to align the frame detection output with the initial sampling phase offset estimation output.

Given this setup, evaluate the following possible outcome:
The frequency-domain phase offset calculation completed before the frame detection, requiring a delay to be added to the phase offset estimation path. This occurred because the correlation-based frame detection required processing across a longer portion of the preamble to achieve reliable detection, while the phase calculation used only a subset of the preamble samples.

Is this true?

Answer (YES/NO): NO